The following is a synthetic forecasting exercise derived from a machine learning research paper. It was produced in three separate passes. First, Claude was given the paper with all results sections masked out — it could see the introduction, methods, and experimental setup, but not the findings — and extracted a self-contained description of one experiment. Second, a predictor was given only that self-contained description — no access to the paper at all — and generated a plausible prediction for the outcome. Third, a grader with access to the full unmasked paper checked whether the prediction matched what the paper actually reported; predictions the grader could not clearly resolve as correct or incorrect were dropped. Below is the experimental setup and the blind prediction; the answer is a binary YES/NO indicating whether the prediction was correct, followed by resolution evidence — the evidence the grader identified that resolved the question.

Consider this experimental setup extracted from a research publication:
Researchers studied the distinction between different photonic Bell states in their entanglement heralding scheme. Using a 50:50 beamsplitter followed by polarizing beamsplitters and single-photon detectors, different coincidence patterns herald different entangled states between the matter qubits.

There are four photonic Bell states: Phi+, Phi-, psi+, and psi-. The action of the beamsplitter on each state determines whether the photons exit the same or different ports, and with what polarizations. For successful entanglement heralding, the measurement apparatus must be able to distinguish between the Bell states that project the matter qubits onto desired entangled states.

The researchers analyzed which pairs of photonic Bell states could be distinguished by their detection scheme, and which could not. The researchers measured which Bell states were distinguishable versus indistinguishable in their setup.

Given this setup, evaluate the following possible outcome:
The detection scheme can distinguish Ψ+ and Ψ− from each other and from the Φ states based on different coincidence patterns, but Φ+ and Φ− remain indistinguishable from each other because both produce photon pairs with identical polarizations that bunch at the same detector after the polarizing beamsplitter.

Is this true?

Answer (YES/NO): YES